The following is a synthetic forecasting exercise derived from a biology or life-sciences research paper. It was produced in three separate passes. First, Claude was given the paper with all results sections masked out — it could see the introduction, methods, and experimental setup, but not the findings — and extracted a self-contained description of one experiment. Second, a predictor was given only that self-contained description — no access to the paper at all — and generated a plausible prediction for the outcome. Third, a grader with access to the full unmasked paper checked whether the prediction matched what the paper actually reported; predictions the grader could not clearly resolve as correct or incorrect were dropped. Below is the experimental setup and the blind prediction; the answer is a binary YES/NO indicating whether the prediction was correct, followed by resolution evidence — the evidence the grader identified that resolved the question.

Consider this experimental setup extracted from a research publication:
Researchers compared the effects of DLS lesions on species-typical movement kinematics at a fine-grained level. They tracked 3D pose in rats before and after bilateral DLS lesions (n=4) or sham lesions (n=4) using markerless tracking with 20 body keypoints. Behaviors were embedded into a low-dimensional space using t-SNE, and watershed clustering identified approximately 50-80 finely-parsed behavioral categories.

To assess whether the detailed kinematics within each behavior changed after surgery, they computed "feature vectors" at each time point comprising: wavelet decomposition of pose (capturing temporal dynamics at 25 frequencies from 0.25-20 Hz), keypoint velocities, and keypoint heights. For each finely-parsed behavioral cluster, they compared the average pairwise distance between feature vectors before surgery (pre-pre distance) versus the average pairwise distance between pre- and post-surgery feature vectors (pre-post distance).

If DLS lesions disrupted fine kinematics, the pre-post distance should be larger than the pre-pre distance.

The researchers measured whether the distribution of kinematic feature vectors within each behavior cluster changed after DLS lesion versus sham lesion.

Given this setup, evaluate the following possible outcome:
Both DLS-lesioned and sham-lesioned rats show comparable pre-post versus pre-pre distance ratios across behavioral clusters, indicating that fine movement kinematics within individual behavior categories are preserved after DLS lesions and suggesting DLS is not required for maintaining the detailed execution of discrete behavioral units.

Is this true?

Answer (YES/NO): YES